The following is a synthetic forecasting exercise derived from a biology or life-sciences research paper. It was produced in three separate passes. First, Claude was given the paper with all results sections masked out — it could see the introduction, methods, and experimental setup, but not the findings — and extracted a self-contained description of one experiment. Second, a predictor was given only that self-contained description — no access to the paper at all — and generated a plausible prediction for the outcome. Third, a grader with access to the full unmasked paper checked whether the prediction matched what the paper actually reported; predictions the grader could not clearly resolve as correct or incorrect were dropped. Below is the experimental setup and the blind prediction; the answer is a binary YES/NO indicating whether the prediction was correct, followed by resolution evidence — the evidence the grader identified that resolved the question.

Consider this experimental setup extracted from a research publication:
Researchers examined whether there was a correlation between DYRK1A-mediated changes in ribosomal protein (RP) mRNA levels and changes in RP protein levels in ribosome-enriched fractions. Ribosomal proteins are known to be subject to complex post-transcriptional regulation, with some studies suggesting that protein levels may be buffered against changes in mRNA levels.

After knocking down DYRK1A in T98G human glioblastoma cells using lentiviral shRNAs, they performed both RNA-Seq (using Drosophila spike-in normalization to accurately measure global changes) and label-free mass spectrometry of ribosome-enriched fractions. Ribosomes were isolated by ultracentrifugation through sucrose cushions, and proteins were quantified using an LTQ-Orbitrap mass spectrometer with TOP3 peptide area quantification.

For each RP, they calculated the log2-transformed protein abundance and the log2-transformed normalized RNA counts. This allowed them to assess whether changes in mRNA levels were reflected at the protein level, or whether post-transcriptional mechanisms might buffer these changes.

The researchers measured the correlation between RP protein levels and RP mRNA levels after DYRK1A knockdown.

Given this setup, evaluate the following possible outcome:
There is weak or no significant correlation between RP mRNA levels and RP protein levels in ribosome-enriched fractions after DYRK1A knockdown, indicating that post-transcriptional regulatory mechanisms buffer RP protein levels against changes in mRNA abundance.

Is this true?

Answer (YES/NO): NO